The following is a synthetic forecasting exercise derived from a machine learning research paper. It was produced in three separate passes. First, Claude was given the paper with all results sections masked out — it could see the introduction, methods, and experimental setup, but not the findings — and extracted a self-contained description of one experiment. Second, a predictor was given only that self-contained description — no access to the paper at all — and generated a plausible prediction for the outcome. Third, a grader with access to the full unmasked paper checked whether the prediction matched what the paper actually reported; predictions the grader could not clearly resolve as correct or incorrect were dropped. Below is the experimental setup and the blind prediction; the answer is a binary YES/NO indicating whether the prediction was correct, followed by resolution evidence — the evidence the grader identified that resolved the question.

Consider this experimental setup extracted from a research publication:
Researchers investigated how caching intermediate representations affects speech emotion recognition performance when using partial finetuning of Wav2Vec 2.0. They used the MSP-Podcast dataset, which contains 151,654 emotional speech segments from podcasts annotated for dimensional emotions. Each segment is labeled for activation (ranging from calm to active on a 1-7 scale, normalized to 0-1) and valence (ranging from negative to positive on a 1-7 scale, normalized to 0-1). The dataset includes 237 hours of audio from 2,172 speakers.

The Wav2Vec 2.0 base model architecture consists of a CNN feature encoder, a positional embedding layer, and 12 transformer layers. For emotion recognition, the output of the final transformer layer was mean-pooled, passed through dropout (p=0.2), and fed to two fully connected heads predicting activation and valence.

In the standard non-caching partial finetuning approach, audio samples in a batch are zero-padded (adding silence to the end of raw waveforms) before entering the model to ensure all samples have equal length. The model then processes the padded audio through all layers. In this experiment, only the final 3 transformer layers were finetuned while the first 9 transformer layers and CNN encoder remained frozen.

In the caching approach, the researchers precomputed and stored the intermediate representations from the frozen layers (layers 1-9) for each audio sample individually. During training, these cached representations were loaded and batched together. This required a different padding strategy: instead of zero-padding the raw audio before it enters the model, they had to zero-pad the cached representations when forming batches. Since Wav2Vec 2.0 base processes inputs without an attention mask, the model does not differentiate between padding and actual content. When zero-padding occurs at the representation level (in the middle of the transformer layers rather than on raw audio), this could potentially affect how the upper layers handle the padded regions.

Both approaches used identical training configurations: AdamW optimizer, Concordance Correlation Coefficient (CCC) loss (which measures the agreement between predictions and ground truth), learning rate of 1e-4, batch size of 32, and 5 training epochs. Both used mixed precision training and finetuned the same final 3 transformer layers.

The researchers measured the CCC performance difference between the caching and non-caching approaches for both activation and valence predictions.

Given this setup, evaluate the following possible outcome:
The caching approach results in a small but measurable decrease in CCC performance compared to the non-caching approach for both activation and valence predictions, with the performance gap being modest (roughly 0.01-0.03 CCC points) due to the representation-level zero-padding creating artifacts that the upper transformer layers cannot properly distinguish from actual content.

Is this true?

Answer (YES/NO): NO